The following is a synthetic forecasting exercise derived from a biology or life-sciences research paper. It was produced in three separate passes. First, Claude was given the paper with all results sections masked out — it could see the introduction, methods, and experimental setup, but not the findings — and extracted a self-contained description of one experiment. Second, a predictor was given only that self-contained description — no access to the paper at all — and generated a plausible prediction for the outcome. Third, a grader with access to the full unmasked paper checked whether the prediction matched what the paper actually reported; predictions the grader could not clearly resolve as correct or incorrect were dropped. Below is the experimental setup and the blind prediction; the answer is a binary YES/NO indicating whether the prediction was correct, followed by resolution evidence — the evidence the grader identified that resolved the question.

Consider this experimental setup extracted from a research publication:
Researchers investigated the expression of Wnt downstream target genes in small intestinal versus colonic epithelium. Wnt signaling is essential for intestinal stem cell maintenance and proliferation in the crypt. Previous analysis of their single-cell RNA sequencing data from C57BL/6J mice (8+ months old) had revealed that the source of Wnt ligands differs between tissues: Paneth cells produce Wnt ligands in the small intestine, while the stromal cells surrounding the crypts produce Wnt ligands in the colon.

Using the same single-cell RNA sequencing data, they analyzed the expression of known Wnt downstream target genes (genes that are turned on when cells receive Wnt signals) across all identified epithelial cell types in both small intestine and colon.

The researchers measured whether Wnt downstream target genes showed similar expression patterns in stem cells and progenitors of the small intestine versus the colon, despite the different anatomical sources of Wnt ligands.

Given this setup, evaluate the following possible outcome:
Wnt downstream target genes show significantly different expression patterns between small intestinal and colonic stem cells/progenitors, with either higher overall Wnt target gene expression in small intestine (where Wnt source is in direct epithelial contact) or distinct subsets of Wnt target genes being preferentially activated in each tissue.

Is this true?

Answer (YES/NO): NO